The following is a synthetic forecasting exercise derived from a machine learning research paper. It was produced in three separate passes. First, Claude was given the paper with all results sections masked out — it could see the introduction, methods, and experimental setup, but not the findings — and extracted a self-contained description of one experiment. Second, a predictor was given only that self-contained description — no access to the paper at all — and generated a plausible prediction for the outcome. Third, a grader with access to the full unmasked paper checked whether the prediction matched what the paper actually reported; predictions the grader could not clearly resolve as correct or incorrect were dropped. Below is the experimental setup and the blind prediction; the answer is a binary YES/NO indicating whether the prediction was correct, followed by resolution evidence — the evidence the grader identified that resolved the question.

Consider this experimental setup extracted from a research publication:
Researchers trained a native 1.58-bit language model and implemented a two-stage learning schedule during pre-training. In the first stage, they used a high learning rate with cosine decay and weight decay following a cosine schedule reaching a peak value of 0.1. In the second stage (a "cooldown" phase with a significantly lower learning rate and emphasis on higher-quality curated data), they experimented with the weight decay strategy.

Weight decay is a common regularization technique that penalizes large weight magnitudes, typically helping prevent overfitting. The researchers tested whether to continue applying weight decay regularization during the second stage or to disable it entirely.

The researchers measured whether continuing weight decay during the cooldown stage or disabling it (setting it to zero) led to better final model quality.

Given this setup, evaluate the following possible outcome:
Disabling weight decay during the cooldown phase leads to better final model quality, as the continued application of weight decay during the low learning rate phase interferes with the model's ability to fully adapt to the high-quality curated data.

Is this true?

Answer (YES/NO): YES